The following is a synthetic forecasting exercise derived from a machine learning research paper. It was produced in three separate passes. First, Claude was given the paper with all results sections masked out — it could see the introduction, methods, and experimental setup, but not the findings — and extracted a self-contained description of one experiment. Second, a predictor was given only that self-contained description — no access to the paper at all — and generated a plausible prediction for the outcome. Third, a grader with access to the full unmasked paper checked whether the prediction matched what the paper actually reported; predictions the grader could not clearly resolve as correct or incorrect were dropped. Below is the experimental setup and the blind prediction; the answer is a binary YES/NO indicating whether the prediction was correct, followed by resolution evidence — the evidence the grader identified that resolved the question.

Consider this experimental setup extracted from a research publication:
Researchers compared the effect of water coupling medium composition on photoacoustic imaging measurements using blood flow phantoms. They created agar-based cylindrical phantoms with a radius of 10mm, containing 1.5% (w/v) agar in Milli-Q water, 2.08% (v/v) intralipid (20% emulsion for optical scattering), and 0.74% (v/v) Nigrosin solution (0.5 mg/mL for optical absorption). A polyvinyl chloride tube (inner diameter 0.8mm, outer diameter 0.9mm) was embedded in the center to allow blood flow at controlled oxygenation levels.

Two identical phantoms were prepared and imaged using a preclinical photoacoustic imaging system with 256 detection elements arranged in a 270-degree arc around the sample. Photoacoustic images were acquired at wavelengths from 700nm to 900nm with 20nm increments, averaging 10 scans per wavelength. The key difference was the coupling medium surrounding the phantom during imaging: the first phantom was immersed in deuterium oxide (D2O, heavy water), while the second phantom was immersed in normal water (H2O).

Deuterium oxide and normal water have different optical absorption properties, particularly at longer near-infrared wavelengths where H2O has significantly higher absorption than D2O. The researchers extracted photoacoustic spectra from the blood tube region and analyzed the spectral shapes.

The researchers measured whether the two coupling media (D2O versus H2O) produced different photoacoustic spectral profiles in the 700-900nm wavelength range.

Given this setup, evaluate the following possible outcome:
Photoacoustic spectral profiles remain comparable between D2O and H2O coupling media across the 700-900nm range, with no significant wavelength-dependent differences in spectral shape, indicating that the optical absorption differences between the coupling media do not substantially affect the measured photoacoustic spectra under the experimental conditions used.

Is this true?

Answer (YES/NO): NO